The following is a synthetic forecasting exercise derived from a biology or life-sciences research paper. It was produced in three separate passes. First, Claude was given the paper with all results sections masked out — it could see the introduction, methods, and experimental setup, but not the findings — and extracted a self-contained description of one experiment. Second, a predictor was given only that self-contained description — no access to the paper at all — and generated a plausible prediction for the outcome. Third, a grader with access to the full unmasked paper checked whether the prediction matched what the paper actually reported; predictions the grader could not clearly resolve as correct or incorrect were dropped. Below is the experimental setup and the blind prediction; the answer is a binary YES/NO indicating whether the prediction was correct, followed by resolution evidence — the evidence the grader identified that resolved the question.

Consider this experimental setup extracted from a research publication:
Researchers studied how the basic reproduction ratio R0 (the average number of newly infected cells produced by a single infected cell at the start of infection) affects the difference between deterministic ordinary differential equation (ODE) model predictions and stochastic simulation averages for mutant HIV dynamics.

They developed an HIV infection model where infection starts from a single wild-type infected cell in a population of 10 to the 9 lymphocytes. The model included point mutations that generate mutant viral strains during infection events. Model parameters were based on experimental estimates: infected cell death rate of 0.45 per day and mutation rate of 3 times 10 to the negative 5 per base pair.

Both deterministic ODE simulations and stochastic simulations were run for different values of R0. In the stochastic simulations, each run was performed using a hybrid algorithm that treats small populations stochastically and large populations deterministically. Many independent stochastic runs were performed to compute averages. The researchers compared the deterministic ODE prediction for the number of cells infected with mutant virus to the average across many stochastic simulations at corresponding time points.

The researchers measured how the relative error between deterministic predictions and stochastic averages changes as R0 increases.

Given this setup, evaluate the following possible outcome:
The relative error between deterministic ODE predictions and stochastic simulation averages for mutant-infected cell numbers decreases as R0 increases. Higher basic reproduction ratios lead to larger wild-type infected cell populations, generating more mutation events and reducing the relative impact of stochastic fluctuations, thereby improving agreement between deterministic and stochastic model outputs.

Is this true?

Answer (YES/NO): YES